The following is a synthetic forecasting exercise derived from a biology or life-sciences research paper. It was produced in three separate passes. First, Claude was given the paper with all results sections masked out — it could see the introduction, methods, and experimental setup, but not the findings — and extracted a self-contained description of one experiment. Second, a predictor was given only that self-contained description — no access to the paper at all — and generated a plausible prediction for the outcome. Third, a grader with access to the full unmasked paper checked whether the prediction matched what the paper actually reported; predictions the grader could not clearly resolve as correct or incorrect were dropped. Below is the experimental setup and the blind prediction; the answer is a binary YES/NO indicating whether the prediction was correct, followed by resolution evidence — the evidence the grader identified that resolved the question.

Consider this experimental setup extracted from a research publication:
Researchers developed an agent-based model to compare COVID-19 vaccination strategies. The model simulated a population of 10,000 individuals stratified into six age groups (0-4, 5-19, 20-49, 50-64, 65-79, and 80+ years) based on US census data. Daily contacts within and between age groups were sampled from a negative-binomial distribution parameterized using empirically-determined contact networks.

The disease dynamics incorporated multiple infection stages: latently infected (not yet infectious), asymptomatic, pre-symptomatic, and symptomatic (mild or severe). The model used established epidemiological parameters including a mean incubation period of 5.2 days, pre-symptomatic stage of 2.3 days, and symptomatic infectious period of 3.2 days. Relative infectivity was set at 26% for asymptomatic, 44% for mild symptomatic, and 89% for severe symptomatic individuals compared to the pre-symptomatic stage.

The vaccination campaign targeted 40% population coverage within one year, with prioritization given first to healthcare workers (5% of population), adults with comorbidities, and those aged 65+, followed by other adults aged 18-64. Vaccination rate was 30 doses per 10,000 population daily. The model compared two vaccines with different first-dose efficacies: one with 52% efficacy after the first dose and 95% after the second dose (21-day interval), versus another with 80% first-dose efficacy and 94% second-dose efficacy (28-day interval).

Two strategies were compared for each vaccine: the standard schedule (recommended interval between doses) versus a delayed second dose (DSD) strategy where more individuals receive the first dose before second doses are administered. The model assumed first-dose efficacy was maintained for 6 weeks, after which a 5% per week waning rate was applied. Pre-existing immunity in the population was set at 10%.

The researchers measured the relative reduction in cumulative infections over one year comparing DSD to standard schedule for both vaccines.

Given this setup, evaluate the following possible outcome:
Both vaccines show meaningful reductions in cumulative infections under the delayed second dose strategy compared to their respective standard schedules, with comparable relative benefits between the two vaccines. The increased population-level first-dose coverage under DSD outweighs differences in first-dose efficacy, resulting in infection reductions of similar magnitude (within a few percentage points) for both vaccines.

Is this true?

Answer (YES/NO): NO